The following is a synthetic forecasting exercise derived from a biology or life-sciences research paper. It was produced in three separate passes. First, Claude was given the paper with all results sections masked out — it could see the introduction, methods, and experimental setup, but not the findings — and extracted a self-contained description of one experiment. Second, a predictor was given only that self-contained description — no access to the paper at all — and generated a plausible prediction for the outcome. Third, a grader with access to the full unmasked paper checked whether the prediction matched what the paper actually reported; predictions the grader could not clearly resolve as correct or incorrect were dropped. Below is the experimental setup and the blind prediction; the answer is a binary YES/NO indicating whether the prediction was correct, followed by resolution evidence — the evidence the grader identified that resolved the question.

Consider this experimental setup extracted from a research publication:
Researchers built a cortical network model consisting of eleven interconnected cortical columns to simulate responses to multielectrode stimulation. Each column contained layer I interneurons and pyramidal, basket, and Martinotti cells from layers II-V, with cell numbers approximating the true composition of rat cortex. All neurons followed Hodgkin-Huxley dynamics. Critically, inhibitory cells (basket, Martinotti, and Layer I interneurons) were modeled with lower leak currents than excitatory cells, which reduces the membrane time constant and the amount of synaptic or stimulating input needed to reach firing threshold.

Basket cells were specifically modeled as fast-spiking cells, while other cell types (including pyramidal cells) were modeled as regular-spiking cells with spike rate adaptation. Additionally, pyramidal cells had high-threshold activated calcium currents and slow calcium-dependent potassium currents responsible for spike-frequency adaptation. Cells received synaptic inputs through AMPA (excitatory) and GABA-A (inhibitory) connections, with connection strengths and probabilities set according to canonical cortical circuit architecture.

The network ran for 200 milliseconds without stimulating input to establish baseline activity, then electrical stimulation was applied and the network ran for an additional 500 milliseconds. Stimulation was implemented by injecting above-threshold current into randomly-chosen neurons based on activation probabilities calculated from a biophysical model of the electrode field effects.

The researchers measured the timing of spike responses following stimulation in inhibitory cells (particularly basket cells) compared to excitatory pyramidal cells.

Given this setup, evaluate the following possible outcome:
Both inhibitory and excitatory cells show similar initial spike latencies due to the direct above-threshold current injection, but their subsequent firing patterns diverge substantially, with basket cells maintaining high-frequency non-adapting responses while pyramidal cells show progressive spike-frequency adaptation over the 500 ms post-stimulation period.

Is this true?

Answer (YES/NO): NO